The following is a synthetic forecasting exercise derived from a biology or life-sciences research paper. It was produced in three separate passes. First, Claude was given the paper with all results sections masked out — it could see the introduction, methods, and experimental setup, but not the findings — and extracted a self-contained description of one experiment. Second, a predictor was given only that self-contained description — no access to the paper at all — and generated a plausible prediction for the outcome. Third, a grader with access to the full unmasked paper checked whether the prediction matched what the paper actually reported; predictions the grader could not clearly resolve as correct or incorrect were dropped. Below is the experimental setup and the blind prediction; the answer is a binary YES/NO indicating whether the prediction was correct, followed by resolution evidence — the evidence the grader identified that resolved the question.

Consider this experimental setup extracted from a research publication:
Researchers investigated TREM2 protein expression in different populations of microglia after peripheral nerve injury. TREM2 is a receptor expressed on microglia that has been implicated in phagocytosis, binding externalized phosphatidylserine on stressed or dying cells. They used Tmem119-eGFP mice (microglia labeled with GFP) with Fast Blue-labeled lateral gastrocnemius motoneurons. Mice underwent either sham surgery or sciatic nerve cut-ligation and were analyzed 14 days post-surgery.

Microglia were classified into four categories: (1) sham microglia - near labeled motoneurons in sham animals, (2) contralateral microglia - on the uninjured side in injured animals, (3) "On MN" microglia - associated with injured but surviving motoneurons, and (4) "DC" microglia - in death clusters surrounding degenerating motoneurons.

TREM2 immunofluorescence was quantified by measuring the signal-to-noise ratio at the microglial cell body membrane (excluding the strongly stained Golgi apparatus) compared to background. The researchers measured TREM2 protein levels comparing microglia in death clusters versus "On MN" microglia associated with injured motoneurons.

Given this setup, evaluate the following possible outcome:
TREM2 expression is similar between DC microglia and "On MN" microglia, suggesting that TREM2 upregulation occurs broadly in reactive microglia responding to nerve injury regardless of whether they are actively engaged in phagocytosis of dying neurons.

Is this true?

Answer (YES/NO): NO